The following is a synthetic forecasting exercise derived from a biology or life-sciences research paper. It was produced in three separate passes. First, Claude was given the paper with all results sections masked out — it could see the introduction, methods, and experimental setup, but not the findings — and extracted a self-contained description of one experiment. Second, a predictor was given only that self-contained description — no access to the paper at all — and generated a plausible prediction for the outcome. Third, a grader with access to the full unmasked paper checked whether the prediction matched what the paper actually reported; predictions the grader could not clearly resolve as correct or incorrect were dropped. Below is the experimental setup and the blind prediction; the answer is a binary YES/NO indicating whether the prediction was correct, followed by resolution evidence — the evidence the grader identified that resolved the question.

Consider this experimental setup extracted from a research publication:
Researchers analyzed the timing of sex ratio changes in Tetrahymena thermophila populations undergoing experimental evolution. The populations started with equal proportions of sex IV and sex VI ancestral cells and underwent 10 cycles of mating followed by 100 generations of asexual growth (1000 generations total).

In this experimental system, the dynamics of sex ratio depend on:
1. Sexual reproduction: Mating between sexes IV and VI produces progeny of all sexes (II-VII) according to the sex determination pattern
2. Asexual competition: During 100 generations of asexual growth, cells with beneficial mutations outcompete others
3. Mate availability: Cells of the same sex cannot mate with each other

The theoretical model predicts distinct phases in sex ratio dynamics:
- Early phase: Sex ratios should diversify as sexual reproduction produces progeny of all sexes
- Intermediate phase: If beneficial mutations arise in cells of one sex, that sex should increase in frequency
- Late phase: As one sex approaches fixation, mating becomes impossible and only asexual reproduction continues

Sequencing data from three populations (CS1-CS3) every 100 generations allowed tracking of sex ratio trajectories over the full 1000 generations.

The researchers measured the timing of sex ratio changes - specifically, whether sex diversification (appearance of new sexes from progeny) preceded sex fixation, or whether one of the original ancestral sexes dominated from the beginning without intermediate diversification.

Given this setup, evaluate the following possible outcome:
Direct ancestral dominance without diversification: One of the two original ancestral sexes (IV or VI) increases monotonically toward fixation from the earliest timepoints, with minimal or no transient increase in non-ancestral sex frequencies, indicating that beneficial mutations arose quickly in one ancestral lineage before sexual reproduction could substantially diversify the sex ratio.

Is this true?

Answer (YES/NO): NO